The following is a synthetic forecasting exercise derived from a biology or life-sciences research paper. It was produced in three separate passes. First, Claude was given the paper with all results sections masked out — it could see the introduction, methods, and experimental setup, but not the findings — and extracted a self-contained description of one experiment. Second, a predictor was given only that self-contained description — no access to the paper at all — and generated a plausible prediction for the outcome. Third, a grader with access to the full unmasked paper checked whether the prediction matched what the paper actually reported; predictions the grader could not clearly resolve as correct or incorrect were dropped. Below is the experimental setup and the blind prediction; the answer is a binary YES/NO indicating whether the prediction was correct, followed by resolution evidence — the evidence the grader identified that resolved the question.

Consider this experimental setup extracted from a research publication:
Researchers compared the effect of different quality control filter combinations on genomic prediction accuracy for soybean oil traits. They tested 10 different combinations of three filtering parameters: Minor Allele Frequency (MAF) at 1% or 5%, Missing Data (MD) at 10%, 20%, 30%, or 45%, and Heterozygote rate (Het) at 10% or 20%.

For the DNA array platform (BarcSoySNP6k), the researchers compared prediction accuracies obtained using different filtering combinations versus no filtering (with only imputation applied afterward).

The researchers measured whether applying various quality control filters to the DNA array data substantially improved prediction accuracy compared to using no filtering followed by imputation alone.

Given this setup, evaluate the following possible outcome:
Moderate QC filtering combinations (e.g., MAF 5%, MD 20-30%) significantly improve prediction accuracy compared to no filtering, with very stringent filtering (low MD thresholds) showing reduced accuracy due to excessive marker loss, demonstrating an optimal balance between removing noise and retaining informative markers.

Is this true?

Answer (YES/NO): NO